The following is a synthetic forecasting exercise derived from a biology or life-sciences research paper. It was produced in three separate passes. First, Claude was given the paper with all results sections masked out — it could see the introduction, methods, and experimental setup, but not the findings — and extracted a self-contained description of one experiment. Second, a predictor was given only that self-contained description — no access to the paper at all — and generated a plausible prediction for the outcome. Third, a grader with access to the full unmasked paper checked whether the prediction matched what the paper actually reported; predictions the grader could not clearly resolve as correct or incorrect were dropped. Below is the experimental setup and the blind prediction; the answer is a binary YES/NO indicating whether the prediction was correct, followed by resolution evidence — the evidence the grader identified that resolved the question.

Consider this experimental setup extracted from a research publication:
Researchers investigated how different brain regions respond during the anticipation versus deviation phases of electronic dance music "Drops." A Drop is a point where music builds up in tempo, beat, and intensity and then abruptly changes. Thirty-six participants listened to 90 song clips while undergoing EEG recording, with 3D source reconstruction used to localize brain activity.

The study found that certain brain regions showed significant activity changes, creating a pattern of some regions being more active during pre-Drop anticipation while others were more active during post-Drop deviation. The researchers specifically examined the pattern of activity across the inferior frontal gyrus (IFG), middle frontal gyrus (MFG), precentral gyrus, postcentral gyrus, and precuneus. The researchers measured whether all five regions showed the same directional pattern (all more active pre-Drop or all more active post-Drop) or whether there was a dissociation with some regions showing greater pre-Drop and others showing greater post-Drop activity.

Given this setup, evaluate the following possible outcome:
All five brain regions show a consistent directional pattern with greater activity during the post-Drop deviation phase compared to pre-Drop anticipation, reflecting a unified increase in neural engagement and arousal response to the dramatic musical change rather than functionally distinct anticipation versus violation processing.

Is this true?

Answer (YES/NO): NO